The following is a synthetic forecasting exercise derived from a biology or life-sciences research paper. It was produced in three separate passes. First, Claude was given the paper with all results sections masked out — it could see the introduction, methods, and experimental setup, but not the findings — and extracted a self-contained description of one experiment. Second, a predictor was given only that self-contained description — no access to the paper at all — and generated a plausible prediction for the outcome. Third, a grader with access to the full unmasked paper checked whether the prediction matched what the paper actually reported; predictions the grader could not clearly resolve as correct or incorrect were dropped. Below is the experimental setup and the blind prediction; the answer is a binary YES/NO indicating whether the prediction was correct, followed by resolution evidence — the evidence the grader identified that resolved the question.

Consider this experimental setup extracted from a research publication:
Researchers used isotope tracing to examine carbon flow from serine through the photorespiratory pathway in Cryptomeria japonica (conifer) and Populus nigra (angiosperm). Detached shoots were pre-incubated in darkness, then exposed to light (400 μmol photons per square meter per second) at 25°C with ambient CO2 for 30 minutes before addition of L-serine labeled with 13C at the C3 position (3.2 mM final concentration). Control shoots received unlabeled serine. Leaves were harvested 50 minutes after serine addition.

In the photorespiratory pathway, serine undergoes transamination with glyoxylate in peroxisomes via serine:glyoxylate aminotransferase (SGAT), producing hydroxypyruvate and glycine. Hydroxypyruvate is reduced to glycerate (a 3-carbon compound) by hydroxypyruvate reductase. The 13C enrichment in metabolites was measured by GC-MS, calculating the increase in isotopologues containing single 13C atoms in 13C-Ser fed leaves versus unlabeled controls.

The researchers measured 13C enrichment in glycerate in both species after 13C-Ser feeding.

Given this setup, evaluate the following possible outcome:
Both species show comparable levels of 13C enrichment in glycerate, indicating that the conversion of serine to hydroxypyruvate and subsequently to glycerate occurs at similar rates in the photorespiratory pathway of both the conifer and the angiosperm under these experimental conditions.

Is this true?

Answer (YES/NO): NO